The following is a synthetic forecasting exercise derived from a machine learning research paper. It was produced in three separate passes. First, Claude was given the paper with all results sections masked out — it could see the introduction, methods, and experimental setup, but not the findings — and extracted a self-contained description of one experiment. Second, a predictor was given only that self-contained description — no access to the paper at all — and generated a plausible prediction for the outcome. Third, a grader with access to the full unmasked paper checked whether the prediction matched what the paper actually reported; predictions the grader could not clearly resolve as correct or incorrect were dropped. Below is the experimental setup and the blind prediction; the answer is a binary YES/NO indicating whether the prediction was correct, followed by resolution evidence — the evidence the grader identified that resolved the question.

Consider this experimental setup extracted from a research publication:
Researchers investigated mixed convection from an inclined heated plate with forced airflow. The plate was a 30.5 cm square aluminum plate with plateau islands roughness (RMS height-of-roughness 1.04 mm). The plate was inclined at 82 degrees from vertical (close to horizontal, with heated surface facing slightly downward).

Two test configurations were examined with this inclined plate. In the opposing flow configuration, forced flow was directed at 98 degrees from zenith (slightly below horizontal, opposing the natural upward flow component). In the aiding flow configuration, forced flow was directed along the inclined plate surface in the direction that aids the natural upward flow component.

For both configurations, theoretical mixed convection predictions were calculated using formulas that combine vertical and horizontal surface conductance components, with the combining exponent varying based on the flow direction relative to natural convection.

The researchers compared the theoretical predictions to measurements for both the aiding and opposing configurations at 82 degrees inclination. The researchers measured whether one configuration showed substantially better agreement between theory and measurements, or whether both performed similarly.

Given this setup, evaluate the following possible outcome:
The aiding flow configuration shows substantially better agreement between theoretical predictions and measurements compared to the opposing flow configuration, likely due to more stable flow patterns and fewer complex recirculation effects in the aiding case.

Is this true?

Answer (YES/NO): NO